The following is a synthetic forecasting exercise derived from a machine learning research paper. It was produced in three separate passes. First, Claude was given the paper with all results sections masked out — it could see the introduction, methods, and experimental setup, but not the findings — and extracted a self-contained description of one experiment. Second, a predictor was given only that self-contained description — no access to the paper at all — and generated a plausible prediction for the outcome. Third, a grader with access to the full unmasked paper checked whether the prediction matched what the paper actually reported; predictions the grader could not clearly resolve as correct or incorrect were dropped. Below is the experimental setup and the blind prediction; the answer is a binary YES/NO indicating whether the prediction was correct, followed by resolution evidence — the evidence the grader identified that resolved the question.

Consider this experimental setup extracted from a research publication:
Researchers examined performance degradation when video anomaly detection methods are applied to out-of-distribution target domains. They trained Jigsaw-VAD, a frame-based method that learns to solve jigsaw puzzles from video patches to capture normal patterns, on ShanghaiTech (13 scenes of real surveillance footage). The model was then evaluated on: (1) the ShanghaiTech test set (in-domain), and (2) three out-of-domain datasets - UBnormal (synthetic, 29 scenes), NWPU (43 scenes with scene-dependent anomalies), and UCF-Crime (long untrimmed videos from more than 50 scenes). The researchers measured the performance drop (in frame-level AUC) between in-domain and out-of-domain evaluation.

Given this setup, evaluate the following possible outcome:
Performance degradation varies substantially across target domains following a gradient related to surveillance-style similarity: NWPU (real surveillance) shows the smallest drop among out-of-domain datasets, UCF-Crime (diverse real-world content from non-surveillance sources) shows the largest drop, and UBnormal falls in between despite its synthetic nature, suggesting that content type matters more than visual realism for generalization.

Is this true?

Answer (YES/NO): NO